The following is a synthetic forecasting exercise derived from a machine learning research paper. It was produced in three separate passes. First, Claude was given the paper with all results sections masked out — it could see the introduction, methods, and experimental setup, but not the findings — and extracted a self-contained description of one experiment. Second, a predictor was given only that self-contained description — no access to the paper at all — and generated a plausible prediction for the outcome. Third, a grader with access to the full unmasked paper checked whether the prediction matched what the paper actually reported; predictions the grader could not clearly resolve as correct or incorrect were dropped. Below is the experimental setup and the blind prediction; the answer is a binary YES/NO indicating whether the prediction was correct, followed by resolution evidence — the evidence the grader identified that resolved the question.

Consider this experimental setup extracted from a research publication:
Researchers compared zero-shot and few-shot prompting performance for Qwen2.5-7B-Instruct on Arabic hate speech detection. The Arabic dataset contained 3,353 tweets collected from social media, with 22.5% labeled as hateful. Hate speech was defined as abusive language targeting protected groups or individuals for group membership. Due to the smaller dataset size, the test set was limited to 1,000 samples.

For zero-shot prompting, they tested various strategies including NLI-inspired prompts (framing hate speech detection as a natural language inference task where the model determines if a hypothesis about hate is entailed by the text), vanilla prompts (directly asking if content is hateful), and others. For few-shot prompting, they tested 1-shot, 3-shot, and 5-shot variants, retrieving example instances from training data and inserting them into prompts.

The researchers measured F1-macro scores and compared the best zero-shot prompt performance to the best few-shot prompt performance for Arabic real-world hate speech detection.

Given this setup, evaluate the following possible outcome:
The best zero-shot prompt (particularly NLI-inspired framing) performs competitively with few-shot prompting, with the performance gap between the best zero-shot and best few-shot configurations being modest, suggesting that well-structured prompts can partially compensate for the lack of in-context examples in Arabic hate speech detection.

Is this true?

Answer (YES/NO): NO